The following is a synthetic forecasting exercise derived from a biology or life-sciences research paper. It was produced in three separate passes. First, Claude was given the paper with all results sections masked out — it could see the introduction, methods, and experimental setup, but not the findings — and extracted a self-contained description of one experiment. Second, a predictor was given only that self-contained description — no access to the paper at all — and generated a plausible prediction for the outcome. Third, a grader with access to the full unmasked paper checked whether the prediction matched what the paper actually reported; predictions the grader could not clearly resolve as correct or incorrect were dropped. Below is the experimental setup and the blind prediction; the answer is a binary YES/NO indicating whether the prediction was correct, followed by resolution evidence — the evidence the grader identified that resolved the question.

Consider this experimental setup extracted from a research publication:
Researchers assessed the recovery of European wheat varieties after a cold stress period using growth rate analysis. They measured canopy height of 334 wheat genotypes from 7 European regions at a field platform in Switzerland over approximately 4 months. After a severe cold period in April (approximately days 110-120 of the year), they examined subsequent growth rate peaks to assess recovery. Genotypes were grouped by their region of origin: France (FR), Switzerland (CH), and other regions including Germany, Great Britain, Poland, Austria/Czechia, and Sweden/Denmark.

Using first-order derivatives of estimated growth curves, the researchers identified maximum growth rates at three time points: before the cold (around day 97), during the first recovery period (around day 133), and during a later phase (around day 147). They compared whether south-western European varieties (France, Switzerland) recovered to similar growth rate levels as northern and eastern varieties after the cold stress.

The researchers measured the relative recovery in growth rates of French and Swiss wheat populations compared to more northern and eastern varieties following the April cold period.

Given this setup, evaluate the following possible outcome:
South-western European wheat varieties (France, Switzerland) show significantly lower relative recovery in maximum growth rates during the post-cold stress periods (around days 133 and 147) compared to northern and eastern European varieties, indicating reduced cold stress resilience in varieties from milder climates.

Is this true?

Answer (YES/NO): YES